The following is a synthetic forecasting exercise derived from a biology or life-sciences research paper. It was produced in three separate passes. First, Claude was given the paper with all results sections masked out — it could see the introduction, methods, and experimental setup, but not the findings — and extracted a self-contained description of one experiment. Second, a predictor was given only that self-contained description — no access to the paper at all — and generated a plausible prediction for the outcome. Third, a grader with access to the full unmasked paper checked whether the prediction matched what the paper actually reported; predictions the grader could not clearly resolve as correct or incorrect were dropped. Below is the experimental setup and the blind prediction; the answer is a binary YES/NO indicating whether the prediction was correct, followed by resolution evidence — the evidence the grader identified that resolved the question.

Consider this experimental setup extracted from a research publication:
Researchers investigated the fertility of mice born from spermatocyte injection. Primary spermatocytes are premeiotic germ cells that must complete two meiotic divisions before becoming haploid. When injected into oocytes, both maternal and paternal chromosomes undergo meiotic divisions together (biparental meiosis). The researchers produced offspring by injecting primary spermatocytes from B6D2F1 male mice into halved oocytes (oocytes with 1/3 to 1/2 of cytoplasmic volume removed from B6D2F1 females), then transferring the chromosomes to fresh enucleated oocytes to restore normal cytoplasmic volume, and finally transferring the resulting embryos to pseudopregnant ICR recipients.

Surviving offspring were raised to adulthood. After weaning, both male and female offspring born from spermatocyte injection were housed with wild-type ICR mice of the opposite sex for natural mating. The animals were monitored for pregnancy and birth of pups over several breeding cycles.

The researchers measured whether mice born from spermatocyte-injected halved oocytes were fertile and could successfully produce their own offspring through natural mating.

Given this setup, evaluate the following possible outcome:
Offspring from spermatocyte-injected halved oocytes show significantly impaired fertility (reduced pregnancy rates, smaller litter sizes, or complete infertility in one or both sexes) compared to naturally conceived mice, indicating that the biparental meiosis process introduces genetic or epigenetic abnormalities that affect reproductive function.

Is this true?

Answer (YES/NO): NO